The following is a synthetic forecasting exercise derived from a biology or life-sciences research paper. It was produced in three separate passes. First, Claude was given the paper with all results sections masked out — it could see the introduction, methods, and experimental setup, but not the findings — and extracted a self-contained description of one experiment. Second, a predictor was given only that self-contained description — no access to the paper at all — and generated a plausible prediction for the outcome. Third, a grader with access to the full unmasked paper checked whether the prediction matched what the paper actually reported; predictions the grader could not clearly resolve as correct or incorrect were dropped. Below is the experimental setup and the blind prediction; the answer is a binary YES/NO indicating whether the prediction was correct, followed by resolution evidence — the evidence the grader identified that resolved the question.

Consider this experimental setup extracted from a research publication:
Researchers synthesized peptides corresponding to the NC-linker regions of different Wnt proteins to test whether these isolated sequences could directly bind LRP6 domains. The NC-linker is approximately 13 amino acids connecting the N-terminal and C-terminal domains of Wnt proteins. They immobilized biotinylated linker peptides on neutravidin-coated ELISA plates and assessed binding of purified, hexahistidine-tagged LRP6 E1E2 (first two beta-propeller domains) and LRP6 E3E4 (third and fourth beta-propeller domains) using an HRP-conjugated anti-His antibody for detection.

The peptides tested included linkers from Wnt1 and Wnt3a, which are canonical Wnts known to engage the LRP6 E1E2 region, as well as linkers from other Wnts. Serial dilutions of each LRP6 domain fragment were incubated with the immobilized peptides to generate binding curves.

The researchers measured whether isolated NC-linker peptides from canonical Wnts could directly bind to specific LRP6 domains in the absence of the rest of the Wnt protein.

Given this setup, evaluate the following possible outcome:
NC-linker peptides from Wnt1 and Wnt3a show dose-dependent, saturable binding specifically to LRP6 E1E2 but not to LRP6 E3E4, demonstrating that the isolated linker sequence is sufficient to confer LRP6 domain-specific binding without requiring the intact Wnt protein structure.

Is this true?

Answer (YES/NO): NO